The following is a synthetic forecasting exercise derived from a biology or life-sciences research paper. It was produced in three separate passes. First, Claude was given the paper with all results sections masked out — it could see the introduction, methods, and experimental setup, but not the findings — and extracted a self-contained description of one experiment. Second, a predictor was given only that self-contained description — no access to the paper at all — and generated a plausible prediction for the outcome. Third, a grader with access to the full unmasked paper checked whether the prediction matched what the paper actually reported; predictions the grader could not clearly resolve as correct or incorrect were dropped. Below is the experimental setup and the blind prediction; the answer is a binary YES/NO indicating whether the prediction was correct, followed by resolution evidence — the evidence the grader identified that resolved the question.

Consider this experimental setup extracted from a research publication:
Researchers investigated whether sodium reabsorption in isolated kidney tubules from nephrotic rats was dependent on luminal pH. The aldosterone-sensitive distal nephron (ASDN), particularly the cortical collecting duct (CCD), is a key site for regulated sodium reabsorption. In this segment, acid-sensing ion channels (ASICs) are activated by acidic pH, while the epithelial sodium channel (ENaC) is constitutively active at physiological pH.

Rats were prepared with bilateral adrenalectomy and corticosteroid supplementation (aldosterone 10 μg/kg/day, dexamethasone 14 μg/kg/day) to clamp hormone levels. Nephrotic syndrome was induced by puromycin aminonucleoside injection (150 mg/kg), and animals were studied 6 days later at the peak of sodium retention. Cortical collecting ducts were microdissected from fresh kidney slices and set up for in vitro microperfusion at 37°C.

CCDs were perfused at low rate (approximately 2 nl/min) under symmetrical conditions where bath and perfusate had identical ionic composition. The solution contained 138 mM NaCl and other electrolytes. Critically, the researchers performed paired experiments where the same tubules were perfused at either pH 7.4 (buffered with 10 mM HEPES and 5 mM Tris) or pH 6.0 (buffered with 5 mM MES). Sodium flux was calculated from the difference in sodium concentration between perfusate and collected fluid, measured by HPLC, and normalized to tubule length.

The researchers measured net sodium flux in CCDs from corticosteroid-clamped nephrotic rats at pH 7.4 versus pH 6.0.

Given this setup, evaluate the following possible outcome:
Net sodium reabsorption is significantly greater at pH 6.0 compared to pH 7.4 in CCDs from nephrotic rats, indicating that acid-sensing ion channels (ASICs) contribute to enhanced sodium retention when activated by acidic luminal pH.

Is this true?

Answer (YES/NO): NO